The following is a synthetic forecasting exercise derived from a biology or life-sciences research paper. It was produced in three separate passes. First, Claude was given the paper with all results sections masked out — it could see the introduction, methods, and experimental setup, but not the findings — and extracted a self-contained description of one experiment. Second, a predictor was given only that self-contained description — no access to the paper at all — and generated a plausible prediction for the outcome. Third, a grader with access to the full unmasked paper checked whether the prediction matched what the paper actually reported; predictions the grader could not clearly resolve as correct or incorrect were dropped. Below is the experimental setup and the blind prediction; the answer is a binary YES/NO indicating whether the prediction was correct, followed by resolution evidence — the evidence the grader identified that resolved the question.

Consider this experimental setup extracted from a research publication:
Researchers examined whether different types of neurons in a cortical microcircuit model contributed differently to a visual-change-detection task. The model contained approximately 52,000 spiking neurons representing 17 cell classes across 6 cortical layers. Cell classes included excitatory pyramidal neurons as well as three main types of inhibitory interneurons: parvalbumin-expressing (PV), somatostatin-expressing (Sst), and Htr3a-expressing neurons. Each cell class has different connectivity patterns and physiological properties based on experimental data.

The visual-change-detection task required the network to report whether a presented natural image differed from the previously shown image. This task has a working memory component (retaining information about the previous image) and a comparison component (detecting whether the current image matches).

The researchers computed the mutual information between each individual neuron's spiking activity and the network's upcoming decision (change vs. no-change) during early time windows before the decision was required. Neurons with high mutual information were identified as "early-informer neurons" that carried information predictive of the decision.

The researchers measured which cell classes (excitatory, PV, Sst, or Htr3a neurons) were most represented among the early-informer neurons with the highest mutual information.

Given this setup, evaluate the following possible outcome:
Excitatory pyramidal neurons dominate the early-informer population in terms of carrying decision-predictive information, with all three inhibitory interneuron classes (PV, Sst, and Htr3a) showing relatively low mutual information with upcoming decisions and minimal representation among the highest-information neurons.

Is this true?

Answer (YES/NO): NO